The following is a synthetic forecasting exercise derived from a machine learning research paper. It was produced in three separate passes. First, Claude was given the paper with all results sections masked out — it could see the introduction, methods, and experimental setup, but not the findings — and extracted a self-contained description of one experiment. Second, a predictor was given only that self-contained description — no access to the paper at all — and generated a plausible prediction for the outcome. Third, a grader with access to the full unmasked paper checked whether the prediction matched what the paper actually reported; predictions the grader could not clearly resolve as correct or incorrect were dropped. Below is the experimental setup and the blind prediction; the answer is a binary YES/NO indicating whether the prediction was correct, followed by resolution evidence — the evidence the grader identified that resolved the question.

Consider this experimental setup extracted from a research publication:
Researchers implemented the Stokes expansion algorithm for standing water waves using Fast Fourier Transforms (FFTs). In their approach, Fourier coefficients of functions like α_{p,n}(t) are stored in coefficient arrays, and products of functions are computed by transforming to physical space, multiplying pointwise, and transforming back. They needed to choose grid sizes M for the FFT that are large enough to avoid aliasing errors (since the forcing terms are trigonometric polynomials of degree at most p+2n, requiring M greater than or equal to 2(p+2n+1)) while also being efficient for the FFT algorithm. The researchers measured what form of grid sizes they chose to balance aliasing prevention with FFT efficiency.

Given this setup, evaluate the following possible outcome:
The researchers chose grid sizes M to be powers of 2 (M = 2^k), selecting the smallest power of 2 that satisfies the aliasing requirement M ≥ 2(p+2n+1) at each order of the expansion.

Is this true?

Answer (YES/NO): NO